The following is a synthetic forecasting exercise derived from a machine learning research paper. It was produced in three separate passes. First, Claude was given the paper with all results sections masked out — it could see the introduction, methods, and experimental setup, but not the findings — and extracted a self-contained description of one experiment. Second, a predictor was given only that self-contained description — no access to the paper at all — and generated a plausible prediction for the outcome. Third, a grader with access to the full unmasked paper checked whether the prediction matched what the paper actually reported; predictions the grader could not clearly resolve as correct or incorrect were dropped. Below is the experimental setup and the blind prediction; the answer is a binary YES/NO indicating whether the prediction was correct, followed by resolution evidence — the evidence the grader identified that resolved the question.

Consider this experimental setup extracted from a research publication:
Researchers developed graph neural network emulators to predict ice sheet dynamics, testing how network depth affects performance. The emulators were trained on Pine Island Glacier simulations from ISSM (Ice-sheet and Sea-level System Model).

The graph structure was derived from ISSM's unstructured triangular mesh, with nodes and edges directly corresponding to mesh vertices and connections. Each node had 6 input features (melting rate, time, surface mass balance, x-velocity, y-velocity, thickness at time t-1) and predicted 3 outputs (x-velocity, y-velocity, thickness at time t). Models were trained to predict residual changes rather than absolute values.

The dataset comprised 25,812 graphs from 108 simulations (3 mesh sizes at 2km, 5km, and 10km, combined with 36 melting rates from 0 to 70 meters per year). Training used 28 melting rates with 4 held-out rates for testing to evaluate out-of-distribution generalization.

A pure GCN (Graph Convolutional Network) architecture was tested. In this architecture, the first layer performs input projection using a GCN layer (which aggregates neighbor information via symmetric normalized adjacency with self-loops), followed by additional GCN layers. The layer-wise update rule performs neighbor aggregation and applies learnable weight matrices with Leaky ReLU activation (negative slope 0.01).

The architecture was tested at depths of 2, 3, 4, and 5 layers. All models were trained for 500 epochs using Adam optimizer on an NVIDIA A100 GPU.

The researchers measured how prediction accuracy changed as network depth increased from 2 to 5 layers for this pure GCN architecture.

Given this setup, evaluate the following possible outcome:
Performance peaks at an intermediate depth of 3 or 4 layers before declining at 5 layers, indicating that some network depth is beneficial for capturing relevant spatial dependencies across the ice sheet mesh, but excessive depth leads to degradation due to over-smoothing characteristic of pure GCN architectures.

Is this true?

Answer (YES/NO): NO